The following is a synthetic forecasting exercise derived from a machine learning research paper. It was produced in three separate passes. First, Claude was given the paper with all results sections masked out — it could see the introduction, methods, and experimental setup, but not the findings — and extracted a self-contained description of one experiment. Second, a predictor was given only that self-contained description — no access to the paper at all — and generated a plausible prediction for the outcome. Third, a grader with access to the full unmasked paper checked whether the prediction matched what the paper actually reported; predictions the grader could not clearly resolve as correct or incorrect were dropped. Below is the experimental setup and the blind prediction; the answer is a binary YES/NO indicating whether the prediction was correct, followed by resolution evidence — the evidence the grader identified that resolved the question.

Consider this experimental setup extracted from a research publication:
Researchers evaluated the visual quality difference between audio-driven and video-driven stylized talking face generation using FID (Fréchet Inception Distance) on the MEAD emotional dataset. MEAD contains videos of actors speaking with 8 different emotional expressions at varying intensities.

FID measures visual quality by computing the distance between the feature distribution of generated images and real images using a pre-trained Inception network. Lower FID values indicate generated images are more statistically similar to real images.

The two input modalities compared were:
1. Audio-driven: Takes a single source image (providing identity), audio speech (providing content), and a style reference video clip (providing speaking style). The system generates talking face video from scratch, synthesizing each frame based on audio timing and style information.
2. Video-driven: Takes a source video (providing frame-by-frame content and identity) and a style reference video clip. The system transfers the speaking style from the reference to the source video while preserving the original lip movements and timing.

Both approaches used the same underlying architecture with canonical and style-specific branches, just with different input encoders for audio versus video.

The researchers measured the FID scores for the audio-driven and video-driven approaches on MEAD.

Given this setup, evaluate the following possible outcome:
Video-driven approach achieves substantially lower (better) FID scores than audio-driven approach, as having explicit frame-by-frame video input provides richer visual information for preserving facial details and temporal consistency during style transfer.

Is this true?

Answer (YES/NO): YES